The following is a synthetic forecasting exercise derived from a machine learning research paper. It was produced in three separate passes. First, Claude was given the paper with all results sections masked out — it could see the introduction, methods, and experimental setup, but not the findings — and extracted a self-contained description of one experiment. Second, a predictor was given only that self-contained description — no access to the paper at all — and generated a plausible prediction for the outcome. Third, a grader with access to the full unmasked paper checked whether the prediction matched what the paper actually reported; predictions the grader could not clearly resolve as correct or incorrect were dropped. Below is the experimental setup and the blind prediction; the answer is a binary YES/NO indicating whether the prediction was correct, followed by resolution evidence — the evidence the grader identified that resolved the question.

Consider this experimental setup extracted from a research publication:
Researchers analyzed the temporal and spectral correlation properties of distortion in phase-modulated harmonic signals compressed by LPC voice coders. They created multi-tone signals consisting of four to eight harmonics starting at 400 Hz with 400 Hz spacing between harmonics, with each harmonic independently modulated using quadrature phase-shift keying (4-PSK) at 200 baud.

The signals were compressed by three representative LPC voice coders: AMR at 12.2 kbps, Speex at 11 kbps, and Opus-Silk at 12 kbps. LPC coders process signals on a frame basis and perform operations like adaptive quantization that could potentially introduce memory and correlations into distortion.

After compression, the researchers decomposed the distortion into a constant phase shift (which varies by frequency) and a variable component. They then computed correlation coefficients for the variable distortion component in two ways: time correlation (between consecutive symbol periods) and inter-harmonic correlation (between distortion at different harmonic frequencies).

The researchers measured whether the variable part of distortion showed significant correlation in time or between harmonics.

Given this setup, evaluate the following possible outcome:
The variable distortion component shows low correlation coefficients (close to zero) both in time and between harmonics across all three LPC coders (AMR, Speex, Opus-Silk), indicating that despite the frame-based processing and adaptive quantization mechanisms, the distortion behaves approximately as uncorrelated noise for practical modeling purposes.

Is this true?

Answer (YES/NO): YES